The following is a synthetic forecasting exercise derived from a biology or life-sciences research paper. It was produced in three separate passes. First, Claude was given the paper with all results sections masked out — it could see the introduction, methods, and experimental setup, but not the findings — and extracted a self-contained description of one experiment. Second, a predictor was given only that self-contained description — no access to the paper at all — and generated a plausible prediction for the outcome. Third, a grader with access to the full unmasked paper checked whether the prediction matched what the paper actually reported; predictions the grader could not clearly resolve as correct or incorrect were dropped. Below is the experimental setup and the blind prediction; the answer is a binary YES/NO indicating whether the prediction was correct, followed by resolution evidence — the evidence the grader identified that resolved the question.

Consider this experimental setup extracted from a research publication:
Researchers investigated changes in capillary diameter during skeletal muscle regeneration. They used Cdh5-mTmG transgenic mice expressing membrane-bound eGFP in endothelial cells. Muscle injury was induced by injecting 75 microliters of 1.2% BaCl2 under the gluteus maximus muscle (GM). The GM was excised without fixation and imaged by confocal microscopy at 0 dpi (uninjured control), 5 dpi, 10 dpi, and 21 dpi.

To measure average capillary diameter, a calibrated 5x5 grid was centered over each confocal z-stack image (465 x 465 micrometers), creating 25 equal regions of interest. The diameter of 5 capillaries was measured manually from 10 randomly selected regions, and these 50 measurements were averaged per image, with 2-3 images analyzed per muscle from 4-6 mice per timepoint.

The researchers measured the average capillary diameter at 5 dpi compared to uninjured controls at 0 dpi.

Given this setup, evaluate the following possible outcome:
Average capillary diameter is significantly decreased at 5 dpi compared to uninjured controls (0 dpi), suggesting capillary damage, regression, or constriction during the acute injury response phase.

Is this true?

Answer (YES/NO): NO